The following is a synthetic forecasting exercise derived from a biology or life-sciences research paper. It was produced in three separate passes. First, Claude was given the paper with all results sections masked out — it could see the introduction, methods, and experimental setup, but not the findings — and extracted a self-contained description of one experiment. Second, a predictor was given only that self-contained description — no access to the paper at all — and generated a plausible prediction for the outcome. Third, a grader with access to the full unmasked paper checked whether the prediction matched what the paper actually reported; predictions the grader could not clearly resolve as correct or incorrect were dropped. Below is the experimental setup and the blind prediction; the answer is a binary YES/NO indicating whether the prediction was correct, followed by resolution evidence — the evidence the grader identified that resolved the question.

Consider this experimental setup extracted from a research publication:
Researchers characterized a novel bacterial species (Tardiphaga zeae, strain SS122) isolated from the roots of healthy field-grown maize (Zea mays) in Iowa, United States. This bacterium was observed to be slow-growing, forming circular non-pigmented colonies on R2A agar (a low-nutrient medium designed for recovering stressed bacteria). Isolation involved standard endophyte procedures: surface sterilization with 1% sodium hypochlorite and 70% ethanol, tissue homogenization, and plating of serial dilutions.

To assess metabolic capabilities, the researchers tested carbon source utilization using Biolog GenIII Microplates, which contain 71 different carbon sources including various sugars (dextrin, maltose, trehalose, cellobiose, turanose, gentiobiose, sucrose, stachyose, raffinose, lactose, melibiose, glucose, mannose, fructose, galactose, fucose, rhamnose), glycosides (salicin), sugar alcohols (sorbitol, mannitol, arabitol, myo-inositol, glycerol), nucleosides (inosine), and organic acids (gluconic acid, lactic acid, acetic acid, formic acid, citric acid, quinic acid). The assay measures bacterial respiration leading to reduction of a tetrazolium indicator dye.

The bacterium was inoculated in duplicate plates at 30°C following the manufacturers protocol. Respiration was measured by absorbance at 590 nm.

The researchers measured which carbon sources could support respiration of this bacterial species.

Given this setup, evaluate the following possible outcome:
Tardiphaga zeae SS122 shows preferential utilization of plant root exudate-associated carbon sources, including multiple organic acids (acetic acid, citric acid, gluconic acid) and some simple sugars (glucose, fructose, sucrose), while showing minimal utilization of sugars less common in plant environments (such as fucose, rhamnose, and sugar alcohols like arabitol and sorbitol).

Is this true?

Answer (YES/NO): NO